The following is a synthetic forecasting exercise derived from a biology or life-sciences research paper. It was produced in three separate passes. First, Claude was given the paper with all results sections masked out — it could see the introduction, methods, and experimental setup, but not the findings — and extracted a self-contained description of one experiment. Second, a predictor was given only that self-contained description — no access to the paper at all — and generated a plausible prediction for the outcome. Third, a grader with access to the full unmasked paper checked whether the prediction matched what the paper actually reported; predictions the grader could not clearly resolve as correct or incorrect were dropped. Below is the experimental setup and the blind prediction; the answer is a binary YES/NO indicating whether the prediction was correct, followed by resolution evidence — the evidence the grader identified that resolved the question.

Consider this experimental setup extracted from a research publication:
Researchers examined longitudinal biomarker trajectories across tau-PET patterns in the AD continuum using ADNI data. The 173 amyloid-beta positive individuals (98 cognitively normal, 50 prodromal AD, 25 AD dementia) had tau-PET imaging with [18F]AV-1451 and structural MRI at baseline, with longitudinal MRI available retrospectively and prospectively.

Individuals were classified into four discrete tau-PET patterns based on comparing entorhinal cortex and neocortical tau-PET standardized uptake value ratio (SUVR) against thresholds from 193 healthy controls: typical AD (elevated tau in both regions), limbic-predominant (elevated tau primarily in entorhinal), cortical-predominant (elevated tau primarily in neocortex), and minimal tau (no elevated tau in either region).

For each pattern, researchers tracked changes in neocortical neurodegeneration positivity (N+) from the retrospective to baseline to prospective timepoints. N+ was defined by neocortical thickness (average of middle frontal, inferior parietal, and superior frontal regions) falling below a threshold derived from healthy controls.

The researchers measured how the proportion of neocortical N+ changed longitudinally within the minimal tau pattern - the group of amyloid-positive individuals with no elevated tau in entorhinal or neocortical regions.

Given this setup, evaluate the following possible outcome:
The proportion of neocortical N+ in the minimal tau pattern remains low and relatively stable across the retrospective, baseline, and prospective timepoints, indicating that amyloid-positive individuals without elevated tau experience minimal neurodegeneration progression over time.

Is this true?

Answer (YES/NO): YES